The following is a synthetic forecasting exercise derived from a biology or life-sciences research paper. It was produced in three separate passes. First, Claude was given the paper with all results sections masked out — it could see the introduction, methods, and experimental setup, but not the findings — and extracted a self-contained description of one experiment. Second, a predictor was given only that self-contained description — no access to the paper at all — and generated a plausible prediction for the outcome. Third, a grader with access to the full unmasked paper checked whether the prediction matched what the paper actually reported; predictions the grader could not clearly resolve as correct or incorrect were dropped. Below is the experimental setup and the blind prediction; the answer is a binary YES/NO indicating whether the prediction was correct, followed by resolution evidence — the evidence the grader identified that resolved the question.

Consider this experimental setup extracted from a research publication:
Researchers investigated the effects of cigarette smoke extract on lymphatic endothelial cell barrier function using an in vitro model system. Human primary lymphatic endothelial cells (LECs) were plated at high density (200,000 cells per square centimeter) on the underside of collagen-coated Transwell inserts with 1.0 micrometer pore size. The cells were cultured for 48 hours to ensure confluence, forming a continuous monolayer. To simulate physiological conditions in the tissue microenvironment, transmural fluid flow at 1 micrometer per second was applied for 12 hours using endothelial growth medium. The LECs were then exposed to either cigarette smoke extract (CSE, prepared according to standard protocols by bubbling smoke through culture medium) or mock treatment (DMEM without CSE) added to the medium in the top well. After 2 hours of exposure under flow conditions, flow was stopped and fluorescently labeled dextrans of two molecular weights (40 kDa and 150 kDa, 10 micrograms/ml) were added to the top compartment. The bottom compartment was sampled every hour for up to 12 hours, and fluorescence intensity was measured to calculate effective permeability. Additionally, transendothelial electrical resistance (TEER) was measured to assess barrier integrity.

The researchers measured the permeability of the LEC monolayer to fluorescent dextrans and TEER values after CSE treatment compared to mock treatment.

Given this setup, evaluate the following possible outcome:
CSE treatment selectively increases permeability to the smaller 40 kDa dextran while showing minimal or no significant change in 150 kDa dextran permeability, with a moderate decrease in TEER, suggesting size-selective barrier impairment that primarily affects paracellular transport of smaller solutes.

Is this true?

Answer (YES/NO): NO